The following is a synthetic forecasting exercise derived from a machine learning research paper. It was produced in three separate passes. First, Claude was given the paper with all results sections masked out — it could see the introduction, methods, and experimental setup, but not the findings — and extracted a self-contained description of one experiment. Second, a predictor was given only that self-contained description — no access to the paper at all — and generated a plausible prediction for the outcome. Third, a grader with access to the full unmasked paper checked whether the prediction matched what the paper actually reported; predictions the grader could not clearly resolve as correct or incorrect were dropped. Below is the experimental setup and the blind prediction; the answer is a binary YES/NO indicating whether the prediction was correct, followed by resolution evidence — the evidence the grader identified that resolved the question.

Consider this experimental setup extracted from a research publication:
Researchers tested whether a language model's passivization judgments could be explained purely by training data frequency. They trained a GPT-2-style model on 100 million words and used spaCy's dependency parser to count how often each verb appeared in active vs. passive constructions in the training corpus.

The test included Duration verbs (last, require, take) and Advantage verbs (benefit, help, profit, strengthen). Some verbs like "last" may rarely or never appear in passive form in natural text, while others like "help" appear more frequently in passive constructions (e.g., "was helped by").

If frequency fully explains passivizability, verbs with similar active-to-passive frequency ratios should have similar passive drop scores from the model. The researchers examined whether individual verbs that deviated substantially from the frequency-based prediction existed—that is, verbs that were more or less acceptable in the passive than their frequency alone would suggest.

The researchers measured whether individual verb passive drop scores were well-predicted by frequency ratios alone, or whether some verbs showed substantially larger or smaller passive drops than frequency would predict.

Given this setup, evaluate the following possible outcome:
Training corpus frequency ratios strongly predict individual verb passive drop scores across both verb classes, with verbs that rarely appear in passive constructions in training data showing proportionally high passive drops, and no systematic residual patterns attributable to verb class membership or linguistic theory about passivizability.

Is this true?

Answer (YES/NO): NO